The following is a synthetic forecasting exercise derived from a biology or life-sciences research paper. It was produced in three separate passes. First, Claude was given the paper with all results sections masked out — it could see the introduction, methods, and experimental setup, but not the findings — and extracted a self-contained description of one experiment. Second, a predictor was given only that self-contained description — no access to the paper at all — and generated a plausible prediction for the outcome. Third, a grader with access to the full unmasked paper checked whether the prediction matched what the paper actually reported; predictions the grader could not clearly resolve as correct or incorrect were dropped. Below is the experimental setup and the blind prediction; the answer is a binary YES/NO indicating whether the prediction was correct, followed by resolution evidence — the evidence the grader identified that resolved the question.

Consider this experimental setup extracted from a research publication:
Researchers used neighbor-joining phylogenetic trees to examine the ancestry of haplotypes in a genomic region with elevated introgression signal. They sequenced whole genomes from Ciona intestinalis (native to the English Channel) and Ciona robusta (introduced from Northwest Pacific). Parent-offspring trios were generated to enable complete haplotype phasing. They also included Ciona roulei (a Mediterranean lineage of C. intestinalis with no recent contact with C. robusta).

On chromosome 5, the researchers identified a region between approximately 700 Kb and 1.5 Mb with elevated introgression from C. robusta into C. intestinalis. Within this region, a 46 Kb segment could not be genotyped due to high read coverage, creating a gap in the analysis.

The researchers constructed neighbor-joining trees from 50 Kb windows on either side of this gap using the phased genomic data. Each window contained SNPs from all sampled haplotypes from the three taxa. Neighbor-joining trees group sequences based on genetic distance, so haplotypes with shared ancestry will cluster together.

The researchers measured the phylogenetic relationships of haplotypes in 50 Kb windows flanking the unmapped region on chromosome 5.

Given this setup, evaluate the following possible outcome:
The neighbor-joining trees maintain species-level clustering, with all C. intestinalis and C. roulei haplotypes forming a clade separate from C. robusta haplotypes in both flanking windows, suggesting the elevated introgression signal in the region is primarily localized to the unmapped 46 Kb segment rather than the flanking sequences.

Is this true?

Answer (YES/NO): NO